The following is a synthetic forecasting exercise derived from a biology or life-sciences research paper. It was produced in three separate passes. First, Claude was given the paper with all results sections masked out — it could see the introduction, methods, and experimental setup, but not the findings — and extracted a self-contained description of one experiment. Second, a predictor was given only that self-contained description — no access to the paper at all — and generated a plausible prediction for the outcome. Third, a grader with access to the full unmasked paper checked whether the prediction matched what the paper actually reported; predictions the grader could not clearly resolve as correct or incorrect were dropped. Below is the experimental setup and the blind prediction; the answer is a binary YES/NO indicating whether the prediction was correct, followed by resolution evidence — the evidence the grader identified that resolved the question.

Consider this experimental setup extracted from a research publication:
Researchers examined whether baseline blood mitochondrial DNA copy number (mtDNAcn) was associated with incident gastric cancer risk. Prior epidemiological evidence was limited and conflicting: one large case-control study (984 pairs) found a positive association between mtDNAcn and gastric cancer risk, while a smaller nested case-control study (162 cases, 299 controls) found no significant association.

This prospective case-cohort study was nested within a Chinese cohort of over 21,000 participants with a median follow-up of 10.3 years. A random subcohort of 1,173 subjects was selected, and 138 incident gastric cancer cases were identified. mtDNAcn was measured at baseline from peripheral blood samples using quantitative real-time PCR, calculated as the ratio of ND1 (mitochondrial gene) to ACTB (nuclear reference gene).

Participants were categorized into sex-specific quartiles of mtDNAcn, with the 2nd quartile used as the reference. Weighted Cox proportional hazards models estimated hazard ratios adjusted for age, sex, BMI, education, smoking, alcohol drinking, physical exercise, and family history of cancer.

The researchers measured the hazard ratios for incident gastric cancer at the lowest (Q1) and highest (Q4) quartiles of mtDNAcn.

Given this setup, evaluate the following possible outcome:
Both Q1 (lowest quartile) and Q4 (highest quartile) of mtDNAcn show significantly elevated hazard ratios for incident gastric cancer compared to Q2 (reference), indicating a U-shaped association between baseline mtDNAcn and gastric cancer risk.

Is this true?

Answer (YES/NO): NO